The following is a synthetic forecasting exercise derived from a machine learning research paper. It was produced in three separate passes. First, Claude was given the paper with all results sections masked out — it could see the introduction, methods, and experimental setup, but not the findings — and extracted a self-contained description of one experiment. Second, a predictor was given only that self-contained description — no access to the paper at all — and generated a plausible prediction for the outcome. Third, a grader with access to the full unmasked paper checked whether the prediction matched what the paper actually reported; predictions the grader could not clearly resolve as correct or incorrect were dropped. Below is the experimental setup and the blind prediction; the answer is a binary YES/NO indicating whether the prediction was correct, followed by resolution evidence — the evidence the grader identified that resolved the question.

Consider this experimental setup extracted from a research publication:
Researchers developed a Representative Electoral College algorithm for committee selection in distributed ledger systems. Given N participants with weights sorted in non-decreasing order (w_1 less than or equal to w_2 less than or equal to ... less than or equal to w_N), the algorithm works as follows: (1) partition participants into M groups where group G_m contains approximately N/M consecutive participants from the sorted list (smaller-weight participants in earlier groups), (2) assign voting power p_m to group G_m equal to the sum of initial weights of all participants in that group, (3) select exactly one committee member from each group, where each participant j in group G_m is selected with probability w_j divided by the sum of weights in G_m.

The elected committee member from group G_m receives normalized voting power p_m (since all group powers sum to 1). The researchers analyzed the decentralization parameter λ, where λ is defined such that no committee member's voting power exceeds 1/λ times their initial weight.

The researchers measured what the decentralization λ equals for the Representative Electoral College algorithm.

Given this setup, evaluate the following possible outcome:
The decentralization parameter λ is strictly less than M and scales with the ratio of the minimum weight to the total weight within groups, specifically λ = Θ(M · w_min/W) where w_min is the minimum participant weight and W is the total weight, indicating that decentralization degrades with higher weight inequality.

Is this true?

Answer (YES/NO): NO